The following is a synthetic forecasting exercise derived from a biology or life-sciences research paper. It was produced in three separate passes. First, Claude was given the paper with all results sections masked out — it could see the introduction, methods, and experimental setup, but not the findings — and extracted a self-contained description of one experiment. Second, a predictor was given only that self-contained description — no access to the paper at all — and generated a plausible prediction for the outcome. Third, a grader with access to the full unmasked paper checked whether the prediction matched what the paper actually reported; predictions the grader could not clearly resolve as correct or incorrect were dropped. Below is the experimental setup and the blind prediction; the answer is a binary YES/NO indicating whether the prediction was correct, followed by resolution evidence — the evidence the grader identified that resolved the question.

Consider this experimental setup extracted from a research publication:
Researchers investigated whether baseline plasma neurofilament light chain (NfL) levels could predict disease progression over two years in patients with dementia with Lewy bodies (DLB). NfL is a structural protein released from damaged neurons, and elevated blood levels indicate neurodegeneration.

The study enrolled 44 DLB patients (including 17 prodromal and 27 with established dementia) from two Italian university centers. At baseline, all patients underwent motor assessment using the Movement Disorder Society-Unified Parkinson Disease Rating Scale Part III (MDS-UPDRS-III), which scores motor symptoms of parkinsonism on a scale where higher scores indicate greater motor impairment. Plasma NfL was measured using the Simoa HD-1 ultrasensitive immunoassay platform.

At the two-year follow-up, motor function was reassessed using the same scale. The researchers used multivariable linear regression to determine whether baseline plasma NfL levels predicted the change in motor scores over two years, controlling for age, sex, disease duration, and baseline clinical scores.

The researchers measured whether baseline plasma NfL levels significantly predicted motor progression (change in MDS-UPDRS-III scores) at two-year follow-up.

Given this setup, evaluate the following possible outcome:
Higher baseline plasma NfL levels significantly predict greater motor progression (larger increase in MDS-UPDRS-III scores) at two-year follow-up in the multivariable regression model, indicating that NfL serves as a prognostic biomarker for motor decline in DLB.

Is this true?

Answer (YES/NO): NO